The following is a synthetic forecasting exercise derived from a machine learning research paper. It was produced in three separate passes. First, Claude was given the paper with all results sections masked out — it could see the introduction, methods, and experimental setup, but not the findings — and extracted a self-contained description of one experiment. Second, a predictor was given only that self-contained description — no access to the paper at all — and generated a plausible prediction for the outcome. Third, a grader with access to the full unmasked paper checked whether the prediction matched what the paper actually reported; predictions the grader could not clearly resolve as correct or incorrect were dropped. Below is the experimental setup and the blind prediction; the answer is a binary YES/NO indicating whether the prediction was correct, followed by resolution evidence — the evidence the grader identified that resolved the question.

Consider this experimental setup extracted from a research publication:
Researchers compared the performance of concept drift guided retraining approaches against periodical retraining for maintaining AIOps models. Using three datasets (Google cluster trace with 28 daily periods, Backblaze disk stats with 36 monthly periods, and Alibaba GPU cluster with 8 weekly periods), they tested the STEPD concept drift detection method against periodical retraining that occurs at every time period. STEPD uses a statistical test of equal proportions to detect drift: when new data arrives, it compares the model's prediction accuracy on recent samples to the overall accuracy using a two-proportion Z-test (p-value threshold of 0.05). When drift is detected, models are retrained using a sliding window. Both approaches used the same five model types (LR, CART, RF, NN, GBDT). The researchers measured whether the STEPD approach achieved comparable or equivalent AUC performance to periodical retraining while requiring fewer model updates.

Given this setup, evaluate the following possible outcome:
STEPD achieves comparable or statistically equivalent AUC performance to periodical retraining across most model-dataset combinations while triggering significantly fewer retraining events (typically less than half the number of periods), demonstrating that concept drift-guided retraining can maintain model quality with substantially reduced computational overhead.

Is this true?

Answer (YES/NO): NO